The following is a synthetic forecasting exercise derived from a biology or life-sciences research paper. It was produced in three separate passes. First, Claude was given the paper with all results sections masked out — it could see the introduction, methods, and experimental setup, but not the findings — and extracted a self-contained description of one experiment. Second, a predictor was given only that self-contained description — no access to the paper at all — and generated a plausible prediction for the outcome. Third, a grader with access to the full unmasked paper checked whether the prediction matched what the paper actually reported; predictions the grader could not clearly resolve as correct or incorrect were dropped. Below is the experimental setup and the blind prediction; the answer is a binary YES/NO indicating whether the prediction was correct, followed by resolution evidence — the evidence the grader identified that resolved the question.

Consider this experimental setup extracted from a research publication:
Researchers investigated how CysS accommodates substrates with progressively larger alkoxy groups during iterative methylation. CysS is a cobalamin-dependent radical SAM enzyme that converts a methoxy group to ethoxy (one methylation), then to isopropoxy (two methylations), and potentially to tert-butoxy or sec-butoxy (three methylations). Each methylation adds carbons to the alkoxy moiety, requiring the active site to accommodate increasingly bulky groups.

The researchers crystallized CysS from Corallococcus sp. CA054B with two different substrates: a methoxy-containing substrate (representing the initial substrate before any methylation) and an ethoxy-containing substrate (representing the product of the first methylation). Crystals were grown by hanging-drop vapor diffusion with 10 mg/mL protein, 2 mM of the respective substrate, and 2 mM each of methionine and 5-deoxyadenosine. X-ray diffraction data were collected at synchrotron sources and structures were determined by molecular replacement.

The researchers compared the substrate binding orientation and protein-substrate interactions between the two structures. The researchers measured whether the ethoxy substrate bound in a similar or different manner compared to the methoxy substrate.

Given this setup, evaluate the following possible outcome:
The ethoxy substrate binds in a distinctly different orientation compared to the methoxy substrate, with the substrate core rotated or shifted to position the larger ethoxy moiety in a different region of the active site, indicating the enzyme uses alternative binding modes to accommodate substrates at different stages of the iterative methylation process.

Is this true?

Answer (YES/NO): NO